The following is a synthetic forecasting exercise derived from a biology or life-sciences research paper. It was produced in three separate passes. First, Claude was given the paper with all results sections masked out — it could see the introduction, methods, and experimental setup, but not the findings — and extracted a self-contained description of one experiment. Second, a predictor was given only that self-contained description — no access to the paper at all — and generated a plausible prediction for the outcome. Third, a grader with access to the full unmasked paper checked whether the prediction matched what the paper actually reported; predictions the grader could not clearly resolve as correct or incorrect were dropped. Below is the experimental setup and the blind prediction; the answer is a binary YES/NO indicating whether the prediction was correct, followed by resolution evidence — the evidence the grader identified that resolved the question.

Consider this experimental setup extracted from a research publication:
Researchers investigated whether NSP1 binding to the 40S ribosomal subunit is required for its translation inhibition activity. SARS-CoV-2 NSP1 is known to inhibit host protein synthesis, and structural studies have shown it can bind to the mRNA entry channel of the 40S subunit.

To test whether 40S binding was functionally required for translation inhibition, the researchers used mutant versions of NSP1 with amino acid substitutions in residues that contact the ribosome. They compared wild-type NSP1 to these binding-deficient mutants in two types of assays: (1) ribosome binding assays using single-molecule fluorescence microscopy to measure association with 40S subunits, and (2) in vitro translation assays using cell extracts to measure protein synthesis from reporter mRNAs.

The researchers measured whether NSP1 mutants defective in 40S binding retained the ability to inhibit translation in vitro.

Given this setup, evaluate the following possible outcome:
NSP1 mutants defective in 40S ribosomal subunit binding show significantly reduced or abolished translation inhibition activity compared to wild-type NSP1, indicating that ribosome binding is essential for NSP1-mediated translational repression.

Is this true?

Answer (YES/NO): YES